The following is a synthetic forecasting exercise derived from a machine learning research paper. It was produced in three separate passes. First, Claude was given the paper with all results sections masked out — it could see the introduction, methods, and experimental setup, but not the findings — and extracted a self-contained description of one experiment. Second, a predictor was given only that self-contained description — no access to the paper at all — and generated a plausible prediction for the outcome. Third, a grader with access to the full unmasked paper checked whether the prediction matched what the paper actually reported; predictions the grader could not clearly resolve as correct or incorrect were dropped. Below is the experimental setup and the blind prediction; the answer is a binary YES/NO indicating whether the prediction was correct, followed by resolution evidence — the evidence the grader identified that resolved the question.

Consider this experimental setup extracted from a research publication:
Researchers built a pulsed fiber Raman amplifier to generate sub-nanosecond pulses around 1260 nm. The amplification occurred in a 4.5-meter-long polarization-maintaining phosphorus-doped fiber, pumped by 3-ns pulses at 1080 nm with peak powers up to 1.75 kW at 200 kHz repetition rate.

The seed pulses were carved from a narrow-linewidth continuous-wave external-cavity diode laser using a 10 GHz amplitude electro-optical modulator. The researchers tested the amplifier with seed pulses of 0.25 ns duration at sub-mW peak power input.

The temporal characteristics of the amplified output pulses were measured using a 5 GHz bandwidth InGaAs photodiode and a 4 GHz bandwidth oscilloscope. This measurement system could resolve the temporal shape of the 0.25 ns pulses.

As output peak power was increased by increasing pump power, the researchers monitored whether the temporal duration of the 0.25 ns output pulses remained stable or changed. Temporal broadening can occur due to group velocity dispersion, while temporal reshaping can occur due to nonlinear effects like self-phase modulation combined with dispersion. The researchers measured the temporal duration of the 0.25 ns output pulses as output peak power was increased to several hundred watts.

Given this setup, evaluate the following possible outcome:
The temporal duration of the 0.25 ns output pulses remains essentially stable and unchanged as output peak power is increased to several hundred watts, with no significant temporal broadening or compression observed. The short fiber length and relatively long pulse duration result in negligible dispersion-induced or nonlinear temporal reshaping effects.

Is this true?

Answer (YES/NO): YES